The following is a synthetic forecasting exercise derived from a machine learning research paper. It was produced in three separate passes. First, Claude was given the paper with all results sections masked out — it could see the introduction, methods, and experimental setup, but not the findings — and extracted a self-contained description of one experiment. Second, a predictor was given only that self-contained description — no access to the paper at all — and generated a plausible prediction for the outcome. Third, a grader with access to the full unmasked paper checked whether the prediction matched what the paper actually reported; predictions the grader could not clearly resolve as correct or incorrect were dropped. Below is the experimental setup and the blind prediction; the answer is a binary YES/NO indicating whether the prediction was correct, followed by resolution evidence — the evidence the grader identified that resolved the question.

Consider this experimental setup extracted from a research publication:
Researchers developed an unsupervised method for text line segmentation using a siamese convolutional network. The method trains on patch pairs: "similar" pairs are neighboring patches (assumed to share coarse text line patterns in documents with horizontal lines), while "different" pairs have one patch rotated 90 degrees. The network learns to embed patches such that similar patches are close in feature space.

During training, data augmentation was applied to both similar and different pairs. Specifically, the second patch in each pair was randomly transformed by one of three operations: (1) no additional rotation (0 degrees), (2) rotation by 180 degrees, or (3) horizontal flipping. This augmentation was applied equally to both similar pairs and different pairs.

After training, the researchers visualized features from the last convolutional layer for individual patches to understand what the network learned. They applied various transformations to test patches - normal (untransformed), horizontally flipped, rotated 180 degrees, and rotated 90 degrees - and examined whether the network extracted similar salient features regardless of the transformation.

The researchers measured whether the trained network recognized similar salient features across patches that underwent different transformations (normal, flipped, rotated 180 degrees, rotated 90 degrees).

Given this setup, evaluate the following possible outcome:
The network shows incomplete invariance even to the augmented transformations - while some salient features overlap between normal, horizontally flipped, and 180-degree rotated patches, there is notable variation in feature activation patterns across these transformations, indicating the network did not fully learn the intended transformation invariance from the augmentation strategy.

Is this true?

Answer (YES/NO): NO